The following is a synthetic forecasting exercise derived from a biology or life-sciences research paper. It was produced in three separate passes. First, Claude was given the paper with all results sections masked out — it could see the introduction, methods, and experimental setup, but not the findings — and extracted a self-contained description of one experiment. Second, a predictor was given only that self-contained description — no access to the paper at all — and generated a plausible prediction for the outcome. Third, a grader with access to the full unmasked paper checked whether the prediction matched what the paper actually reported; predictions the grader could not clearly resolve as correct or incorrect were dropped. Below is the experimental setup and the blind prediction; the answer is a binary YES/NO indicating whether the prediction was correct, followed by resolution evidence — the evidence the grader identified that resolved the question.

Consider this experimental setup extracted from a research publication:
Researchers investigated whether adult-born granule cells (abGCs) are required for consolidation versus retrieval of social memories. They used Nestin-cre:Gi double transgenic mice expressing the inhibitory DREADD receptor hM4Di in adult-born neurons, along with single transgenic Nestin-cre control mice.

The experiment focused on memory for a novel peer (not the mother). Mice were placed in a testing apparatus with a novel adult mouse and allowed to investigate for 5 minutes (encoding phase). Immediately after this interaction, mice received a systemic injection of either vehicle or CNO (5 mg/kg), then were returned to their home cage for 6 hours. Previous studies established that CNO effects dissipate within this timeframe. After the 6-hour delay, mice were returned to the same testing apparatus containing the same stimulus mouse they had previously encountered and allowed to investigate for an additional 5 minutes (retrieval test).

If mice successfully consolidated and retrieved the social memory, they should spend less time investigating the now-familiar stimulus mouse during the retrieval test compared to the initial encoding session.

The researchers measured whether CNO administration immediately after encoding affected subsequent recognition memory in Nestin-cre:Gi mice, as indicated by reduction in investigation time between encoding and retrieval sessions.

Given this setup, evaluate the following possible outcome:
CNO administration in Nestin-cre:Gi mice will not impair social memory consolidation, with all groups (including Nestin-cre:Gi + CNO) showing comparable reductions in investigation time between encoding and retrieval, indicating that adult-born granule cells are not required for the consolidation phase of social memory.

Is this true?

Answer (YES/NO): YES